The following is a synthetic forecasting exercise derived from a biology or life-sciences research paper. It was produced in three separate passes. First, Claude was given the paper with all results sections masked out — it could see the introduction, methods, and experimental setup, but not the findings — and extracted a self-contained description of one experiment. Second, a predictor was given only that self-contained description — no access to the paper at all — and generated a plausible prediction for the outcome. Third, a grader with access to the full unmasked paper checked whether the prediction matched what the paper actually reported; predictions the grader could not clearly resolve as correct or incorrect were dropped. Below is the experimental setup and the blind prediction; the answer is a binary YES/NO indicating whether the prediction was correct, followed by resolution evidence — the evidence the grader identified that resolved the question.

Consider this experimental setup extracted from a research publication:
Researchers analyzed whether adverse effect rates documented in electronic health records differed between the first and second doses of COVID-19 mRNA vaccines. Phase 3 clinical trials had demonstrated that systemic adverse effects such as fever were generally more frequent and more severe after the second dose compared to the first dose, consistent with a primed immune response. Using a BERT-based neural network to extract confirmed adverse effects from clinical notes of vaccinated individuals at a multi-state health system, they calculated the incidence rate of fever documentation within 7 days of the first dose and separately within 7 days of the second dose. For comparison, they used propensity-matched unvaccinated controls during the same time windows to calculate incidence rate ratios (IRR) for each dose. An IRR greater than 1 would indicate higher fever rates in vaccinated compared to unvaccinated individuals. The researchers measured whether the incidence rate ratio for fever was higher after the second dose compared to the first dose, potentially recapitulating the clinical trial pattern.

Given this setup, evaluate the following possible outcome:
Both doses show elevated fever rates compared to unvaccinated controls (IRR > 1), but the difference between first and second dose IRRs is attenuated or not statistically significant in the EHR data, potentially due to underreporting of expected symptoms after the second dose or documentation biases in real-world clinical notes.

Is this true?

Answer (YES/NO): NO